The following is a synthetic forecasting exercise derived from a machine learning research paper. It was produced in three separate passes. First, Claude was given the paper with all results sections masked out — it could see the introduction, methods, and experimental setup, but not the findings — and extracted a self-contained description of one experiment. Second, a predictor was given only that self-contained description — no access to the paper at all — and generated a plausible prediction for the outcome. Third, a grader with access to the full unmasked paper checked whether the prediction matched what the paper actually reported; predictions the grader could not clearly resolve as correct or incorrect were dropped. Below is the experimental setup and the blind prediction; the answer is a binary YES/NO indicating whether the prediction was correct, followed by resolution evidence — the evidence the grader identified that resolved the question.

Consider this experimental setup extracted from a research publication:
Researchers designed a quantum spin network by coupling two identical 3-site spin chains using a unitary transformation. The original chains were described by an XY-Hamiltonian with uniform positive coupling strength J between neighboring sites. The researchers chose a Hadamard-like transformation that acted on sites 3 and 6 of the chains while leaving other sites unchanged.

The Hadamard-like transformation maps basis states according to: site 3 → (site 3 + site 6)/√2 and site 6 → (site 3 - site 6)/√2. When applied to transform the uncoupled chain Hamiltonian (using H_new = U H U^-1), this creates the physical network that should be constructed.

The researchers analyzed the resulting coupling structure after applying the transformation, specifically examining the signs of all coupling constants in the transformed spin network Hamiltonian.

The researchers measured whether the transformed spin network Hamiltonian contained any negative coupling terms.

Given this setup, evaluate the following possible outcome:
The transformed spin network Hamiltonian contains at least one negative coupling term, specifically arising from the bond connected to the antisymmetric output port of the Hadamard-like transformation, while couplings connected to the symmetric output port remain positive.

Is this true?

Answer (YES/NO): YES